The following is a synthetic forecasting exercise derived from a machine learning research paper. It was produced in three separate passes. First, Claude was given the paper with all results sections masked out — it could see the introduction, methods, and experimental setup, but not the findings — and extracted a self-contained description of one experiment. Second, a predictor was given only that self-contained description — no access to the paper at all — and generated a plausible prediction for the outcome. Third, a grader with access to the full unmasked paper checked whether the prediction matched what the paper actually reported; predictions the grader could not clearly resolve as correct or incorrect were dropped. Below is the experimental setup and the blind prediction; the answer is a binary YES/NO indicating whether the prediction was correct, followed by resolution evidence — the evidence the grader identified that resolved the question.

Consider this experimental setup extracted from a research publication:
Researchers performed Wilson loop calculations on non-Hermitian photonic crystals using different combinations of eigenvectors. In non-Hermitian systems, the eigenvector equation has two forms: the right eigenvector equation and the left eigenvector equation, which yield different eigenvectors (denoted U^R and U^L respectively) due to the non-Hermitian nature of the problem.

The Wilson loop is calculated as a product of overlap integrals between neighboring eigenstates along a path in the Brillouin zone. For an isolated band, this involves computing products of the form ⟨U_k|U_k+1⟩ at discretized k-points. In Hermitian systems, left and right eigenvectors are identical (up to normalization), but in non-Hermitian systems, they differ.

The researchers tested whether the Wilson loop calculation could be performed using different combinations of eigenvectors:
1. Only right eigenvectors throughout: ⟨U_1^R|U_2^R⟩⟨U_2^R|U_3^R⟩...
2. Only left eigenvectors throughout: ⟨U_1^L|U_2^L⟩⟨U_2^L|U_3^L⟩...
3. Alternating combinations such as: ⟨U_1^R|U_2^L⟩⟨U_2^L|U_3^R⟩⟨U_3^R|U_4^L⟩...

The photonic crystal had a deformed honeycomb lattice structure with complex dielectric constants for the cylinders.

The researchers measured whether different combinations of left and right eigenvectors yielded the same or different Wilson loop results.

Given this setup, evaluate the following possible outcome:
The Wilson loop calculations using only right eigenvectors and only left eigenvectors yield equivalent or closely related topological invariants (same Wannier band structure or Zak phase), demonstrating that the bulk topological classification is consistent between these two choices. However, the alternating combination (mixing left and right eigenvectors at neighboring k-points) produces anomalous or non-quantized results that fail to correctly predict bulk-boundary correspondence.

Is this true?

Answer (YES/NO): NO